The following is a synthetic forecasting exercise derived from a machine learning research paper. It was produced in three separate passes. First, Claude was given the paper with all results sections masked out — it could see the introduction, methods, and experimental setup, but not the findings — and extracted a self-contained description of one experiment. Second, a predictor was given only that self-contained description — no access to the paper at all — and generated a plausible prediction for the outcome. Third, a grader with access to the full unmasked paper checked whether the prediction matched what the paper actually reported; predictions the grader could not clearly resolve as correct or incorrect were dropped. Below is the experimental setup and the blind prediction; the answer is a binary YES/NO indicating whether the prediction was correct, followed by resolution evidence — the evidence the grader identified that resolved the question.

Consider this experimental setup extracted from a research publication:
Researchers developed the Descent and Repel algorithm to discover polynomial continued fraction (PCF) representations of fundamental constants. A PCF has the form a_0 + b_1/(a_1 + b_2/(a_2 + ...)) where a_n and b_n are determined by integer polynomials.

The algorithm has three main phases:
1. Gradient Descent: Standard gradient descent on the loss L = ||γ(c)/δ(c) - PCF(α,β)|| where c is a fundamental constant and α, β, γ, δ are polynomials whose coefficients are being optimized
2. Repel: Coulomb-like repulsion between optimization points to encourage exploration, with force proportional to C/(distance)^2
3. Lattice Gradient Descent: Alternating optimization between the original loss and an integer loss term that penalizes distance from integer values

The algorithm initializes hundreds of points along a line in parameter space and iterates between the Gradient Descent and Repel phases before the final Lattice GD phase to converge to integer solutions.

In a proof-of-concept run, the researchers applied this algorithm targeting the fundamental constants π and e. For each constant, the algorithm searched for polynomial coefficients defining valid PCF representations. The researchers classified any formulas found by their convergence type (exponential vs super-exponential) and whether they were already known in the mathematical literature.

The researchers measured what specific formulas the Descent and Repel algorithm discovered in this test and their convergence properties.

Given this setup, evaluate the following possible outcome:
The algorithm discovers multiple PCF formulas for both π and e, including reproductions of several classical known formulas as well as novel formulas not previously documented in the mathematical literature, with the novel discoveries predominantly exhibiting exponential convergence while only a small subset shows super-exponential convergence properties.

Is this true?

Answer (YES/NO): NO